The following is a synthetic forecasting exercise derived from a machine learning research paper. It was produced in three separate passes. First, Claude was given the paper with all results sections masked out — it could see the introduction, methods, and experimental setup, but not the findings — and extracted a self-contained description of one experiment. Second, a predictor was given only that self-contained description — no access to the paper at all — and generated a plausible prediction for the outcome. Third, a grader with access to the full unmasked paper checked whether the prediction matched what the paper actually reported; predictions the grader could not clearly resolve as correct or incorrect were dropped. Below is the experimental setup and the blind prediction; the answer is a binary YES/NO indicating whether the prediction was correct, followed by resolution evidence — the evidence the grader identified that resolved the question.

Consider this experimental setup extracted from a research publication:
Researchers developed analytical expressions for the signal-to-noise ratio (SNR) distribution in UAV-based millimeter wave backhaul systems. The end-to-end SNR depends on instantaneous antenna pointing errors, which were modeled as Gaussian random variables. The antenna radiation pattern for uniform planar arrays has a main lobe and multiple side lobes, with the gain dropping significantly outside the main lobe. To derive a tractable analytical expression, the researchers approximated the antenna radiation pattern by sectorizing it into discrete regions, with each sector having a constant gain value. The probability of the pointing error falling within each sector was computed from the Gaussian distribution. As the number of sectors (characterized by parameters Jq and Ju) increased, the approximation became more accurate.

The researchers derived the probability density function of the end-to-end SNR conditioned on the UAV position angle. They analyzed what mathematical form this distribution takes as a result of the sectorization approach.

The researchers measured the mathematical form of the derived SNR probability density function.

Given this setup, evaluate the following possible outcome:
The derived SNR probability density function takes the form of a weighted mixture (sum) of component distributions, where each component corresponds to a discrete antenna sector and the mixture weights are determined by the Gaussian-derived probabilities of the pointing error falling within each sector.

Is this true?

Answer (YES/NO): NO